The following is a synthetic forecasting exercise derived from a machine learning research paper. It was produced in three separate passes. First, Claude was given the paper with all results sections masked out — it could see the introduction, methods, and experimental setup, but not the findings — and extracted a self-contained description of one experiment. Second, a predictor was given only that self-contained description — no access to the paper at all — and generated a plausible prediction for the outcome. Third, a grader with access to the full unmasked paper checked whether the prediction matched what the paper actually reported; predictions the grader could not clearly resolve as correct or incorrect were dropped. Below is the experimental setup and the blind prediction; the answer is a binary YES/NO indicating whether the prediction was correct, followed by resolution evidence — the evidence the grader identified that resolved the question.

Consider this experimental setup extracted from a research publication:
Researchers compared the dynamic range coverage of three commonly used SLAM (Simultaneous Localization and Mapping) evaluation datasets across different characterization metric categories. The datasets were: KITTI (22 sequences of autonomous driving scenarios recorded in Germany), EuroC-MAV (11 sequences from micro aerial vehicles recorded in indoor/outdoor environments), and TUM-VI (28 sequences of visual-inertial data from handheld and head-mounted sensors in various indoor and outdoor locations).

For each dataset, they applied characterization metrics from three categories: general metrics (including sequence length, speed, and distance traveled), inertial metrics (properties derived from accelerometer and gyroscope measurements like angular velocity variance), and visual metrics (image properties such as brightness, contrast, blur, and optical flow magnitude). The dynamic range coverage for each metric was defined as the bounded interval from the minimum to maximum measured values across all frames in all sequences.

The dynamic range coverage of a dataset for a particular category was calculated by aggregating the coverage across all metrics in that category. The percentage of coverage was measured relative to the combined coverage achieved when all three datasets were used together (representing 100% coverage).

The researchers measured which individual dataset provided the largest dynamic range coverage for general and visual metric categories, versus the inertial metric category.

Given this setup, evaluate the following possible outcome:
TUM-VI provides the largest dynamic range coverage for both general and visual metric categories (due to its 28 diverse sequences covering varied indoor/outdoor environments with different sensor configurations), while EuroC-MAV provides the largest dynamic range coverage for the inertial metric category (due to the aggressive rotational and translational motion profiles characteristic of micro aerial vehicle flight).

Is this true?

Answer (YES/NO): YES